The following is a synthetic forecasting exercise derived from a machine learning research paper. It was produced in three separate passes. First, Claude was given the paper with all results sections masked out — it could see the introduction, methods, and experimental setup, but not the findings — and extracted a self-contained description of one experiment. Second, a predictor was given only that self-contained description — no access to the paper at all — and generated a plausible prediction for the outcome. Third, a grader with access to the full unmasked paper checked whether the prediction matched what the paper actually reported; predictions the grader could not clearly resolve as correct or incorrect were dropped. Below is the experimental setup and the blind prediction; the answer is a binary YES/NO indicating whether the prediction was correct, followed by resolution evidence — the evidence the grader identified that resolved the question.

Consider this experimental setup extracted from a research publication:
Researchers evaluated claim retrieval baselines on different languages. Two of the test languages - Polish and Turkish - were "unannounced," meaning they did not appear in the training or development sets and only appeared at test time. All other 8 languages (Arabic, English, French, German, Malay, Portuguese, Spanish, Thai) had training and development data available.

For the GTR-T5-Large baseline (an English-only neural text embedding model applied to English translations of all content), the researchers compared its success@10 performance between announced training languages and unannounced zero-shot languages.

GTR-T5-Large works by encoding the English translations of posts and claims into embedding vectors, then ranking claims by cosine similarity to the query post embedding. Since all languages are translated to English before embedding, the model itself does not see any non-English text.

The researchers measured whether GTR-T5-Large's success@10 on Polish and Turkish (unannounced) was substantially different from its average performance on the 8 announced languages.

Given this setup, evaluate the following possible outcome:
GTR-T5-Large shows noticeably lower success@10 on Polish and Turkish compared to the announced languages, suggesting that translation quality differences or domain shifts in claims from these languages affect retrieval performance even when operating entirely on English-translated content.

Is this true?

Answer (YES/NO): NO